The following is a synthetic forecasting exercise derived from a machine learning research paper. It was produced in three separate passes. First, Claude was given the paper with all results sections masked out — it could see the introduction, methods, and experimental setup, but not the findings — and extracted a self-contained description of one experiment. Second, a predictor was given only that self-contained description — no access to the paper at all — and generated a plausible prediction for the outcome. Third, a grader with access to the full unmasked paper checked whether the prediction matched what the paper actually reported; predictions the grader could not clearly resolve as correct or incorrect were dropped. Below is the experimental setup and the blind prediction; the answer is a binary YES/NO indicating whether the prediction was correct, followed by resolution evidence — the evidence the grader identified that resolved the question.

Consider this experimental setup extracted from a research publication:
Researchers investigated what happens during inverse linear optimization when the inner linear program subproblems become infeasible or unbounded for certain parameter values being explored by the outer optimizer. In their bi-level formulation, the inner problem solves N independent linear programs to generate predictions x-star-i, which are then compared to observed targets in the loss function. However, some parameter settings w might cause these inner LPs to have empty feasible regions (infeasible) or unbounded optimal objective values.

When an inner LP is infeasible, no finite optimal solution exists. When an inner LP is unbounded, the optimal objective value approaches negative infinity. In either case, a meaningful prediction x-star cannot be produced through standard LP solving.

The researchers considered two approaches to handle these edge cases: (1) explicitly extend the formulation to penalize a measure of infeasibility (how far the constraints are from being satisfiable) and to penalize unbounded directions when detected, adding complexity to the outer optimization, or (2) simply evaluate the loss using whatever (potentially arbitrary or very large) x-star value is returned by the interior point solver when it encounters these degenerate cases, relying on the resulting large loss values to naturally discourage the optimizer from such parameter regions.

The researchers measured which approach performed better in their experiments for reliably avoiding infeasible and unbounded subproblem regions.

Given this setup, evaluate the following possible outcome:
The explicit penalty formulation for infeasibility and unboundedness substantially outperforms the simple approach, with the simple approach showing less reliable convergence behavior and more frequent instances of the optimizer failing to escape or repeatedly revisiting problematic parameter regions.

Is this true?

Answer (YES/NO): NO